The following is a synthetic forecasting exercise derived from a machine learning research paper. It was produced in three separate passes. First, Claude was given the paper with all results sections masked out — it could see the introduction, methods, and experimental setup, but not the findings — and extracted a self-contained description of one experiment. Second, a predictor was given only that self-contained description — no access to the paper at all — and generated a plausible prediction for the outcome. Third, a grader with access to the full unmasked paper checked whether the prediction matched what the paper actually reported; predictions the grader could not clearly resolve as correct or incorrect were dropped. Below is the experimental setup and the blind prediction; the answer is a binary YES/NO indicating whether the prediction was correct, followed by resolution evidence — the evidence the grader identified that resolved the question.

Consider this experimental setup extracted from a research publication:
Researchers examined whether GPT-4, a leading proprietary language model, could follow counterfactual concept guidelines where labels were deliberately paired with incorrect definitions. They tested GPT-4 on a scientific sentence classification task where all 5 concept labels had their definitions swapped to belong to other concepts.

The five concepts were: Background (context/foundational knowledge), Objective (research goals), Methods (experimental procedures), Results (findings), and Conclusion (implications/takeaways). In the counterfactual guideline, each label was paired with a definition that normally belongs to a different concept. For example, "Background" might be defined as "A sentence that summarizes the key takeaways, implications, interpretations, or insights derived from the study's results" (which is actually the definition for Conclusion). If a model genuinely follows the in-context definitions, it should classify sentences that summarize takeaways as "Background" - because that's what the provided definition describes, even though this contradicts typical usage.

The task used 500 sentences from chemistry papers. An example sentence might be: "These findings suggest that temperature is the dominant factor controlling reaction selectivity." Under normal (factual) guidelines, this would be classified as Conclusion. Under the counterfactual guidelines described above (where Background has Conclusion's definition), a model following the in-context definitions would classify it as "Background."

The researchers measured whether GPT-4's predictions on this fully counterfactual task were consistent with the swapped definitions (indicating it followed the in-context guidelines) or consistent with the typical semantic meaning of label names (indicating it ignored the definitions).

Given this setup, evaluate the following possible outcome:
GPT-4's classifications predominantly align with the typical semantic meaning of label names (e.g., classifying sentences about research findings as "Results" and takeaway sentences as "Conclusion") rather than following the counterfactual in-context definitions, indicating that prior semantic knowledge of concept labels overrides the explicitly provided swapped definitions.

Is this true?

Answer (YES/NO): NO